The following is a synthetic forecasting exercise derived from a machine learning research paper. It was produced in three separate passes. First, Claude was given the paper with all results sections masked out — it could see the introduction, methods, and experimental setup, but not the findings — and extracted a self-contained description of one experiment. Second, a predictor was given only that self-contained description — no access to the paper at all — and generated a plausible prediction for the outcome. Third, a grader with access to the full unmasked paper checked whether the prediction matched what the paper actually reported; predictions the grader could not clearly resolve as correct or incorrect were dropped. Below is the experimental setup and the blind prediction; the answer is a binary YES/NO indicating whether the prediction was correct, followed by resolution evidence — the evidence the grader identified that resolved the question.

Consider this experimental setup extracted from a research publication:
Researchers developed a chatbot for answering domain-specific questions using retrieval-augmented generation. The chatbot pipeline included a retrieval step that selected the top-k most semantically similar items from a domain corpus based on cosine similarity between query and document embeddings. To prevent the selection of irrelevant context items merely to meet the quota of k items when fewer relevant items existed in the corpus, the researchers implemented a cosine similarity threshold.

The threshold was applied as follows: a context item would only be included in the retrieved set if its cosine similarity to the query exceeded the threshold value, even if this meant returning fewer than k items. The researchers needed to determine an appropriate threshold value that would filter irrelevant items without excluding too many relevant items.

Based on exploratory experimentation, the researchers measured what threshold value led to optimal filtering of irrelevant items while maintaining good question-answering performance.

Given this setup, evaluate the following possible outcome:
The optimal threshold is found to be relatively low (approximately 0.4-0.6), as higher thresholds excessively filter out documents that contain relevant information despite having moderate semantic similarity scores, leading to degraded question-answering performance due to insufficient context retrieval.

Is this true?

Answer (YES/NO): NO